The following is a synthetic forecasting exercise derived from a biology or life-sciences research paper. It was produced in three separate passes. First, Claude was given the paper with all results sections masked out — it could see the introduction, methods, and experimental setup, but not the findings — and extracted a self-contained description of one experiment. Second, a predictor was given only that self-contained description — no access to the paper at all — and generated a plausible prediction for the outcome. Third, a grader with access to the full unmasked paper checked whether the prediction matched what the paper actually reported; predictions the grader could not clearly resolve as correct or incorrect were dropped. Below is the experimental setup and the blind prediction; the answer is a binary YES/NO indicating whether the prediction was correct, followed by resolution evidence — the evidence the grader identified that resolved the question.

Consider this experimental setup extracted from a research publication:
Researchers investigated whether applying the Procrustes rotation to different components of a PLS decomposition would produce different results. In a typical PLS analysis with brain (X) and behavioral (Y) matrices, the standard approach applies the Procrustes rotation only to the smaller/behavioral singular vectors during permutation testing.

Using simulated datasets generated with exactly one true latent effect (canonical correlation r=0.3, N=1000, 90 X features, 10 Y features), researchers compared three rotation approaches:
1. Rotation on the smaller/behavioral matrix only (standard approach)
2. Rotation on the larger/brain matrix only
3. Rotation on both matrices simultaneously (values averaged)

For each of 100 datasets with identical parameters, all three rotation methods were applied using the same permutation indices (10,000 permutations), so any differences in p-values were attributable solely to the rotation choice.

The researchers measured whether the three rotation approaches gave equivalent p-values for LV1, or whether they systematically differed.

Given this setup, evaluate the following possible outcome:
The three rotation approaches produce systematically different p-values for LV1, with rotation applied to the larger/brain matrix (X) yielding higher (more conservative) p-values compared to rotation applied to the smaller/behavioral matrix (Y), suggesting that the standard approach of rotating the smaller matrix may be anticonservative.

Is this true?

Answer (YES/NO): NO